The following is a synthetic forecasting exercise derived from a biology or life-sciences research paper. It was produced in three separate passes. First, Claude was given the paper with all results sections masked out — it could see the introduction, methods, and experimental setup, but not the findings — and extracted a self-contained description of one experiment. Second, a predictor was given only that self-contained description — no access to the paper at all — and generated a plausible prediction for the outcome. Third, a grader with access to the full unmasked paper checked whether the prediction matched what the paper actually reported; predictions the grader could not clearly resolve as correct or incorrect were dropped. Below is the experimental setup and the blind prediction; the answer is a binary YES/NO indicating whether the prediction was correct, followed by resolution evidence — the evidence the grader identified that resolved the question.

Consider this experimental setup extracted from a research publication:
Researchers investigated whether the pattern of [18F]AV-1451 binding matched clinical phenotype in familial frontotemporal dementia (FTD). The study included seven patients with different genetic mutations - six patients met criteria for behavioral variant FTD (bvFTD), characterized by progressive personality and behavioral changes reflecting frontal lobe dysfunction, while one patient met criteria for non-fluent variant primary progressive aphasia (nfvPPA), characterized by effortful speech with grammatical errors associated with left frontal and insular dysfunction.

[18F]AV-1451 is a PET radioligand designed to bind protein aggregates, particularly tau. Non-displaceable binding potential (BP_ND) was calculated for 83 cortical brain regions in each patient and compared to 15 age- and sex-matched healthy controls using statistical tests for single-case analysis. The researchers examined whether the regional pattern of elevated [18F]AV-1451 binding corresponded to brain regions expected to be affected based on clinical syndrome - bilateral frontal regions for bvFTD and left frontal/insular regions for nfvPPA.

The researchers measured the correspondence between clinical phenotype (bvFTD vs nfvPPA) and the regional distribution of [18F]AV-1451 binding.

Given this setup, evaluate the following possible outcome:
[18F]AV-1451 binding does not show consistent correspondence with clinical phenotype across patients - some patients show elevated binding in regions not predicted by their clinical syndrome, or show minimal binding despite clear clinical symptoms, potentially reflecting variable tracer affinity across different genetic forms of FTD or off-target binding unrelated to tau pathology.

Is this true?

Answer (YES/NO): YES